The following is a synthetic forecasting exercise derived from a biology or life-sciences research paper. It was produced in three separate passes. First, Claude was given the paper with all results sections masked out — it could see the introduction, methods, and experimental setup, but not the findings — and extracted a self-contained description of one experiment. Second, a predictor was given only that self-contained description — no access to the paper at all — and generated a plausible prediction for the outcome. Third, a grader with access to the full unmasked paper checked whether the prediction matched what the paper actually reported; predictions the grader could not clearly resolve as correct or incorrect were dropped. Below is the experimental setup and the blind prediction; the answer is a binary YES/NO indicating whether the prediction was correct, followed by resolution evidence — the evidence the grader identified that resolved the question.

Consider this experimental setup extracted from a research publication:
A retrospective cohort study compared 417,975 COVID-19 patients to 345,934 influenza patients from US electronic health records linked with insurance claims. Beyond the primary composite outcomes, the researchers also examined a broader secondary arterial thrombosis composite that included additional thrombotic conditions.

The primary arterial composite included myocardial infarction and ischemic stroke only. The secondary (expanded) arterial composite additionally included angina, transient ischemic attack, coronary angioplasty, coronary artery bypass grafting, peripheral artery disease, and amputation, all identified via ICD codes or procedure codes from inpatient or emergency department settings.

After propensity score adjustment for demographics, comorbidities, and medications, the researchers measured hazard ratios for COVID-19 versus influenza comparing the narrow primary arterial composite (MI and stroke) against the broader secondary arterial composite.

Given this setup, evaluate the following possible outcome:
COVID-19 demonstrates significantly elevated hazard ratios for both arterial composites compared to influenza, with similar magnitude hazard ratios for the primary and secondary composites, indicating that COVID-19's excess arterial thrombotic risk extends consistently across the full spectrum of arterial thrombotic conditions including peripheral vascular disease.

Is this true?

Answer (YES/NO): NO